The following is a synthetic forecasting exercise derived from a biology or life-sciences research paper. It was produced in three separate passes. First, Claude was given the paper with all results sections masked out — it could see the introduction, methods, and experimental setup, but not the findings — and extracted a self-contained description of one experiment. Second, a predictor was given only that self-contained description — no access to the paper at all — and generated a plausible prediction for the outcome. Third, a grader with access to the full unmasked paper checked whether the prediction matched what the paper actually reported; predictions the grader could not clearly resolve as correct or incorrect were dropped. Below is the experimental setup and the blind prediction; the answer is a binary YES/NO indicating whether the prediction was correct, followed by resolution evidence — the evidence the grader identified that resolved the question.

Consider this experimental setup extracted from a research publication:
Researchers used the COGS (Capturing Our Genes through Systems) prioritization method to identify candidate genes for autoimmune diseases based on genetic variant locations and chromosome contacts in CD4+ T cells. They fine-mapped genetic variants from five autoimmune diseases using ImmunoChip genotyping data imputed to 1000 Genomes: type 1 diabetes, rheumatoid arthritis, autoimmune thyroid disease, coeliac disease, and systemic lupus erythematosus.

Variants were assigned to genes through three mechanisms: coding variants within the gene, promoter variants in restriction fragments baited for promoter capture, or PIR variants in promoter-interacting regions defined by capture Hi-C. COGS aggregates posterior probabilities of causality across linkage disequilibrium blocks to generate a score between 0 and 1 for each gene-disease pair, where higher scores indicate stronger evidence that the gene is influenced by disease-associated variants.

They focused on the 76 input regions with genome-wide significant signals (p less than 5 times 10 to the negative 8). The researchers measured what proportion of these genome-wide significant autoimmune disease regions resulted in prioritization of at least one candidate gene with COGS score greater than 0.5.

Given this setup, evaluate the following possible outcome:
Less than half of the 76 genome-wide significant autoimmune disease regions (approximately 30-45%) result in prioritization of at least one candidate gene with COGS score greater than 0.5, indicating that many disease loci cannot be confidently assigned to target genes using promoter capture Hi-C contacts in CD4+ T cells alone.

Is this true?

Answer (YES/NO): NO